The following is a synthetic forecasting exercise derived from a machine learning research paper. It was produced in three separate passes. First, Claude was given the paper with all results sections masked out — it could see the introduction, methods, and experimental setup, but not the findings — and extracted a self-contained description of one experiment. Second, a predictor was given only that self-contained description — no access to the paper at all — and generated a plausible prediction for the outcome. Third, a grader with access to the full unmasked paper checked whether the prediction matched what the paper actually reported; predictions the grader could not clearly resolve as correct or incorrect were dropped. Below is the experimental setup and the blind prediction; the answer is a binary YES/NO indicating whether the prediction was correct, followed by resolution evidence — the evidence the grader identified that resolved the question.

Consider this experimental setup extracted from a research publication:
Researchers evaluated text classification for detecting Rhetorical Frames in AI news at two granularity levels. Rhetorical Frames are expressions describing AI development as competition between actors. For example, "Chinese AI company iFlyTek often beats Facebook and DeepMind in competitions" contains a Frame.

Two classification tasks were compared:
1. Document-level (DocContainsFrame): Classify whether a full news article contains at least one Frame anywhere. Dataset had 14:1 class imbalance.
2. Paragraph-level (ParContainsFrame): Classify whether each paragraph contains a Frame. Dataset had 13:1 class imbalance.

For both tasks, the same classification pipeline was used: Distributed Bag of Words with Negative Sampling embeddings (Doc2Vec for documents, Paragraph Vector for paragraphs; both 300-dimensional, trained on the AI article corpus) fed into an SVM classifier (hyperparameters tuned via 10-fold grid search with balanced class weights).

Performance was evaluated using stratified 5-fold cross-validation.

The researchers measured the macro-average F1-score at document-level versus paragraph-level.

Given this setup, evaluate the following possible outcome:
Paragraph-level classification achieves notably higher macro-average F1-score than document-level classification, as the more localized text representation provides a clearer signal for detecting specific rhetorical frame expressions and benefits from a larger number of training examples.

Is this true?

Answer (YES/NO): YES